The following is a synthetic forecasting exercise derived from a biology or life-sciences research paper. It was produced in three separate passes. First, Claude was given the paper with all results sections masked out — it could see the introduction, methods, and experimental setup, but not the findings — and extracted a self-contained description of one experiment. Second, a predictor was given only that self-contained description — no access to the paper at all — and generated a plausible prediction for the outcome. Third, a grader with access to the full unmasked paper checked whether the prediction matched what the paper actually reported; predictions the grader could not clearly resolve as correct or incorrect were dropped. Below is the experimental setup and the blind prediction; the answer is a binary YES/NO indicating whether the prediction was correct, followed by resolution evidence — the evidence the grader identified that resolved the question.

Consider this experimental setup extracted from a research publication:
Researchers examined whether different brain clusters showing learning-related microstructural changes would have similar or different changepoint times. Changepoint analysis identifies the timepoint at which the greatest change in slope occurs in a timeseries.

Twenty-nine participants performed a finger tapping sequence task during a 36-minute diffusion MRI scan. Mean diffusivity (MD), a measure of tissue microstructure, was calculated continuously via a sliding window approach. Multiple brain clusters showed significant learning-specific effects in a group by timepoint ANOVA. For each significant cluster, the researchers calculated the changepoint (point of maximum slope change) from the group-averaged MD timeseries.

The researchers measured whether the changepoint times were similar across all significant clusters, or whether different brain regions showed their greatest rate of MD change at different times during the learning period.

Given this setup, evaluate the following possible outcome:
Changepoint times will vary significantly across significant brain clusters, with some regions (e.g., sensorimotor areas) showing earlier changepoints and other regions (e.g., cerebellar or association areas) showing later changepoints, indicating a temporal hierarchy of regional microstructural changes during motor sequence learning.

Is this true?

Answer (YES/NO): YES